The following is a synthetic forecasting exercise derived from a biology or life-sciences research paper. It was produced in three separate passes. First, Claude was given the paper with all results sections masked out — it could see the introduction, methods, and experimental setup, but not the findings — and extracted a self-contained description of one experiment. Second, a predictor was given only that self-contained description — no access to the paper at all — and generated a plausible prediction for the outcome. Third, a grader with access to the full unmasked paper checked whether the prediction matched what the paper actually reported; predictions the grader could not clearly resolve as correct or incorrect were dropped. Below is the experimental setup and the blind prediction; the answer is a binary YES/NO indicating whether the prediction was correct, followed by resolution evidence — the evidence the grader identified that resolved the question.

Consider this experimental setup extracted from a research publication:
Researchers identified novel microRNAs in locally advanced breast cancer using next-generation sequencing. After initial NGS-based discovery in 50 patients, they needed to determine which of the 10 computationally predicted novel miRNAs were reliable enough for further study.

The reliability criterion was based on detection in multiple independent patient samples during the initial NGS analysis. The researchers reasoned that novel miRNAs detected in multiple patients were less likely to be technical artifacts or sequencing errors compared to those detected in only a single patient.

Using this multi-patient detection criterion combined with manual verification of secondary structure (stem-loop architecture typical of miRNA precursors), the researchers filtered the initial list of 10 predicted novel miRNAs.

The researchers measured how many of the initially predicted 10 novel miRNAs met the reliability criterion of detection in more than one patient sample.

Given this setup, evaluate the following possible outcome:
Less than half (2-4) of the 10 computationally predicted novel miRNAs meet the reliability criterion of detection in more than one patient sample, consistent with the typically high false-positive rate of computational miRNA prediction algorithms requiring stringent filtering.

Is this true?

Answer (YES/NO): YES